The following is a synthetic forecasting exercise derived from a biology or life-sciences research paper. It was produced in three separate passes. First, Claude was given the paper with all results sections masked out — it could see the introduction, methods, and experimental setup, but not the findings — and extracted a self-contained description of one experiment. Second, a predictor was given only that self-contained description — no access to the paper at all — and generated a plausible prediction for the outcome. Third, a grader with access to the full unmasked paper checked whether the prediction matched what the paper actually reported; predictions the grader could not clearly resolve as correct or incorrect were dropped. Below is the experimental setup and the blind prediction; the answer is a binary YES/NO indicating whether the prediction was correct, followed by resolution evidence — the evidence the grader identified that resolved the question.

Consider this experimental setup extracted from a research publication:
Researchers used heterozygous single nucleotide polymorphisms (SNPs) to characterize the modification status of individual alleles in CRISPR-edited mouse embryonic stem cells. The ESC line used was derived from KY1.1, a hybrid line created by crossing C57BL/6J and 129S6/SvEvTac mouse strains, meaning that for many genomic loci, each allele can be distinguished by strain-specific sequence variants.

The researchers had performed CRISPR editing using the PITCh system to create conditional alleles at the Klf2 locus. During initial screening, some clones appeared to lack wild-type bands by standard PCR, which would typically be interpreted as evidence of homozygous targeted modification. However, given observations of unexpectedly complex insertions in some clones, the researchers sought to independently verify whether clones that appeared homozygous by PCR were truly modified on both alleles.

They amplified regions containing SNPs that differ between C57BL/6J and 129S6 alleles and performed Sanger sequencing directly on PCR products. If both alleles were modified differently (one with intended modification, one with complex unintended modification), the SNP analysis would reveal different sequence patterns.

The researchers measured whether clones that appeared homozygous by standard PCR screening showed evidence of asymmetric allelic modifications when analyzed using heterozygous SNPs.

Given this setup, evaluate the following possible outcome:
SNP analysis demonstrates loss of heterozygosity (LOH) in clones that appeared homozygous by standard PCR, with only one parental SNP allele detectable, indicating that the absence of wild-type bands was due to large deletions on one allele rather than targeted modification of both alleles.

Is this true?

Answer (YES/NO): NO